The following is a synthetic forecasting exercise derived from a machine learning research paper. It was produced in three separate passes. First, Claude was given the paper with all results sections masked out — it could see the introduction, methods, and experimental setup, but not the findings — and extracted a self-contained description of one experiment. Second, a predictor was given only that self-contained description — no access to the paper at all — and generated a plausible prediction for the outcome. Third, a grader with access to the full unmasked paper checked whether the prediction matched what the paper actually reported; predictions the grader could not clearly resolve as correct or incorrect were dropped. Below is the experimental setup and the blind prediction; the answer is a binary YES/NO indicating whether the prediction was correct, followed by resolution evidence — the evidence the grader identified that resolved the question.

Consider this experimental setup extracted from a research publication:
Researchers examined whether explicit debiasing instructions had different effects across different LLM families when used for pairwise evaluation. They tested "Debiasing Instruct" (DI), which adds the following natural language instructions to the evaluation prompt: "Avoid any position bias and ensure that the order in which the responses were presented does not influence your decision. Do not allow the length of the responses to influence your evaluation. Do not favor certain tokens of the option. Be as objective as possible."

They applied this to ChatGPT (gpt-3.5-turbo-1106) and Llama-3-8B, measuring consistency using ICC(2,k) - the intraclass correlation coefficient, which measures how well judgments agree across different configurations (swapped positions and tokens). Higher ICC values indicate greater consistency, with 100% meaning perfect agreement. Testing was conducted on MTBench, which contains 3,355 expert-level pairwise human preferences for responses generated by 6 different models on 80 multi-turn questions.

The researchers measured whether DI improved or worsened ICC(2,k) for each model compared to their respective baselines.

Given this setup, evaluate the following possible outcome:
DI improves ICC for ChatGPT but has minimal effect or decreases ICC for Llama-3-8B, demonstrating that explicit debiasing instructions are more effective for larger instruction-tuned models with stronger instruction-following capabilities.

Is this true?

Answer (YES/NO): NO